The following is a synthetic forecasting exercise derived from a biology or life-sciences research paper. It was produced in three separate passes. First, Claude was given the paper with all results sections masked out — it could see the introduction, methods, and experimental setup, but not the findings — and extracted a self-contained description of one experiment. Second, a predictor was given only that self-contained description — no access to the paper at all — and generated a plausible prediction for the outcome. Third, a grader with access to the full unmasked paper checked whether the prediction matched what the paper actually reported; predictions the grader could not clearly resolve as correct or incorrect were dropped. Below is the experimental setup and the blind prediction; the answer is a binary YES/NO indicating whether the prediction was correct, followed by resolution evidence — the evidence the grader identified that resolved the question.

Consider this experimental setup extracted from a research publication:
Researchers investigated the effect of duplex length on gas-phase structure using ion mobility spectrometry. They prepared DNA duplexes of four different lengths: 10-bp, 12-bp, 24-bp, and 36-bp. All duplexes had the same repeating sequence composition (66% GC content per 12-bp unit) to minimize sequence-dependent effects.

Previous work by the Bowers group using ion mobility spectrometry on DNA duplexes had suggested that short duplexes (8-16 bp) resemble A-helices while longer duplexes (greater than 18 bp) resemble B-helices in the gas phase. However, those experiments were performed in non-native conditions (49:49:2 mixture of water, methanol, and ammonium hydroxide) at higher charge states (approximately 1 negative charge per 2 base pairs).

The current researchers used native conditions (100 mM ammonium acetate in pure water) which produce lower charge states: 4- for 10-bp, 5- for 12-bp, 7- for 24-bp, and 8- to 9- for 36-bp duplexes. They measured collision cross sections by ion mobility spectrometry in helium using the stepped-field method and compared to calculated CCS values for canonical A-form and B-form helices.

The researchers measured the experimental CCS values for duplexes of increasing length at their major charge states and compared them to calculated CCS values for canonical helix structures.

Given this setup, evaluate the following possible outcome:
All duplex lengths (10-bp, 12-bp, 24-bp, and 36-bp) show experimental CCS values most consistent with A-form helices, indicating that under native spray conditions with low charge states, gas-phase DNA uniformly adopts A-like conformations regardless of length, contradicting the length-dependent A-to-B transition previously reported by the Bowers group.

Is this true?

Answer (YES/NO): NO